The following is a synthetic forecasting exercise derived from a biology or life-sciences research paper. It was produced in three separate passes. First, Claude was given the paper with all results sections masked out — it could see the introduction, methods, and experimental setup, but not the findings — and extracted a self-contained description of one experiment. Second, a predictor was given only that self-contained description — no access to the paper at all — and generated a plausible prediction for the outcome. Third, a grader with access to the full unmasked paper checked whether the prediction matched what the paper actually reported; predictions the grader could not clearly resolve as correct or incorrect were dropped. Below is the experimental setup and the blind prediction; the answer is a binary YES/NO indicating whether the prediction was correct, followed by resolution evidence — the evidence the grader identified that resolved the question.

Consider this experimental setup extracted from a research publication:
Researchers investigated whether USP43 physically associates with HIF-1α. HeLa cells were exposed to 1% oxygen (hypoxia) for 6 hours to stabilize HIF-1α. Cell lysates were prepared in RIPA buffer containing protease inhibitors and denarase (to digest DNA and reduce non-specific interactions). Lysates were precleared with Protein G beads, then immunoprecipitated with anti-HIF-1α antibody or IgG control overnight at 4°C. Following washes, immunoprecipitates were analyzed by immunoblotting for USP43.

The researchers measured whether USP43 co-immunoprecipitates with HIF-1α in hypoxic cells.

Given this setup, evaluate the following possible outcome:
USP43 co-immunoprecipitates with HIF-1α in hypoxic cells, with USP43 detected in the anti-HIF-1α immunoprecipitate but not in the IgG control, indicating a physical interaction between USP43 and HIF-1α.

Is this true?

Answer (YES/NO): YES